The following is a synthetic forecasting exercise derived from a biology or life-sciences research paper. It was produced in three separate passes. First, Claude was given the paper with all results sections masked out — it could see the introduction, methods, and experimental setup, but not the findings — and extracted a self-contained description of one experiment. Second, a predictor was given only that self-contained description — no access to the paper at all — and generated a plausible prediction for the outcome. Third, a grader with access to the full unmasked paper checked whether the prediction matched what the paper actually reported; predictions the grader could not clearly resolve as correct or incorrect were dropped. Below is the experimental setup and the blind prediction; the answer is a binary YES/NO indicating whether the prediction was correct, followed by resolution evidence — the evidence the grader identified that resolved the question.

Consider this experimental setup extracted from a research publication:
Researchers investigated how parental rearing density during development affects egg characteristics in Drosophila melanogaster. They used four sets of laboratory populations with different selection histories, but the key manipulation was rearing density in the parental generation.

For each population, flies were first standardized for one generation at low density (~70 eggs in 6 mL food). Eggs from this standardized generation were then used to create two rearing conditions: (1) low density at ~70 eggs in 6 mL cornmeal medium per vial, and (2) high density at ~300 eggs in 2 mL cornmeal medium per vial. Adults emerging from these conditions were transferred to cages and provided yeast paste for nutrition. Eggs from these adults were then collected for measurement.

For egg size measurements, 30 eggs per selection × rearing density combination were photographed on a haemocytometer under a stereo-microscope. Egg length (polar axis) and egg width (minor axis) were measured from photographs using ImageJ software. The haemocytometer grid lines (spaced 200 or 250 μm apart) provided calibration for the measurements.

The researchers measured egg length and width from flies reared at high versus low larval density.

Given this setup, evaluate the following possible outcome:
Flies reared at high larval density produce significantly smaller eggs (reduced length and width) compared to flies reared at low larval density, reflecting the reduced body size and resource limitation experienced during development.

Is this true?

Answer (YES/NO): NO